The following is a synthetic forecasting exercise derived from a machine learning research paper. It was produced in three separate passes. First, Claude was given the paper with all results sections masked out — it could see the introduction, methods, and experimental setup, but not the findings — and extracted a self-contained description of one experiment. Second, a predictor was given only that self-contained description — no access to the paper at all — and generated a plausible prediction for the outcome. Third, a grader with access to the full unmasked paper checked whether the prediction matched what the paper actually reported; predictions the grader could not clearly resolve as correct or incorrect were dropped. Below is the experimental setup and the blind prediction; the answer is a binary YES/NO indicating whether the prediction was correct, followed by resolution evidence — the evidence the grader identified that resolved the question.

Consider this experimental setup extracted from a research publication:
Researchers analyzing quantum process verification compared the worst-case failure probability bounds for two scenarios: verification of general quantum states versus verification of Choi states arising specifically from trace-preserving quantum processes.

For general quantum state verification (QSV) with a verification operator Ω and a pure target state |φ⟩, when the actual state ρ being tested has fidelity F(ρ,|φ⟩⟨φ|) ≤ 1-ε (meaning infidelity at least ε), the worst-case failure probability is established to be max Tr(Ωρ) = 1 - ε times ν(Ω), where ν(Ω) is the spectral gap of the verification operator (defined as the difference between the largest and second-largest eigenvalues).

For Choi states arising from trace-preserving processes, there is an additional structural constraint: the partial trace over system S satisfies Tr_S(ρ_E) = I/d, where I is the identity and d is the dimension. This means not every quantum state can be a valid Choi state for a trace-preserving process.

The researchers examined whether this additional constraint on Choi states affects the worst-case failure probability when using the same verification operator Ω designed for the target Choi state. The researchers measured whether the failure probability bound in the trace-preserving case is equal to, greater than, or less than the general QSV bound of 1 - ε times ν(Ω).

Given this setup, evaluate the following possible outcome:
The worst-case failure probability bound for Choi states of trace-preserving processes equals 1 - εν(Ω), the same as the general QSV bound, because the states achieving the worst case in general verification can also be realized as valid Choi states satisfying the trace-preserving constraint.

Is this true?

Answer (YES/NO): NO